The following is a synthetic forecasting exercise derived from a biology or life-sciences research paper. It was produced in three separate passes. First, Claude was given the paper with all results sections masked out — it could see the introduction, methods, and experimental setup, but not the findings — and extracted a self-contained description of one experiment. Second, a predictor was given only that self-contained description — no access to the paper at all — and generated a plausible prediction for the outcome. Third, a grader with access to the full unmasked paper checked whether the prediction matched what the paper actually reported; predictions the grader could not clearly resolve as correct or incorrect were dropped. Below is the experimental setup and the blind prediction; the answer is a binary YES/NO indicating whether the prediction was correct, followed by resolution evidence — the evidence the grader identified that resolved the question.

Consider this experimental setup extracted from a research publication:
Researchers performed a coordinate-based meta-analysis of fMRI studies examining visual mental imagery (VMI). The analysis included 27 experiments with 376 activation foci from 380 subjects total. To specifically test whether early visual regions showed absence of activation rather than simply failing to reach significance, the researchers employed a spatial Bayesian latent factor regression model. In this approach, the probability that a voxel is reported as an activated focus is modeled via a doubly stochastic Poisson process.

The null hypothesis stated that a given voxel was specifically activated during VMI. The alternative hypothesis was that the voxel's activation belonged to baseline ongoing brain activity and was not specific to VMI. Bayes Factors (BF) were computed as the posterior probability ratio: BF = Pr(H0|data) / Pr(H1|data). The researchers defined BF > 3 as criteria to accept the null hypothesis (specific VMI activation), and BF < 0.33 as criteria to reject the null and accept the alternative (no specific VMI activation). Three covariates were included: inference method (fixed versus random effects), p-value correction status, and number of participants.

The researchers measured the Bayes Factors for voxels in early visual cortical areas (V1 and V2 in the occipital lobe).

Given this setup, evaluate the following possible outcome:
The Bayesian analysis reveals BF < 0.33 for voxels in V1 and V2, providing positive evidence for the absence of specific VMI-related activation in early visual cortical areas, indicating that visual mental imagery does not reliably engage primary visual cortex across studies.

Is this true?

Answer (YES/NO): YES